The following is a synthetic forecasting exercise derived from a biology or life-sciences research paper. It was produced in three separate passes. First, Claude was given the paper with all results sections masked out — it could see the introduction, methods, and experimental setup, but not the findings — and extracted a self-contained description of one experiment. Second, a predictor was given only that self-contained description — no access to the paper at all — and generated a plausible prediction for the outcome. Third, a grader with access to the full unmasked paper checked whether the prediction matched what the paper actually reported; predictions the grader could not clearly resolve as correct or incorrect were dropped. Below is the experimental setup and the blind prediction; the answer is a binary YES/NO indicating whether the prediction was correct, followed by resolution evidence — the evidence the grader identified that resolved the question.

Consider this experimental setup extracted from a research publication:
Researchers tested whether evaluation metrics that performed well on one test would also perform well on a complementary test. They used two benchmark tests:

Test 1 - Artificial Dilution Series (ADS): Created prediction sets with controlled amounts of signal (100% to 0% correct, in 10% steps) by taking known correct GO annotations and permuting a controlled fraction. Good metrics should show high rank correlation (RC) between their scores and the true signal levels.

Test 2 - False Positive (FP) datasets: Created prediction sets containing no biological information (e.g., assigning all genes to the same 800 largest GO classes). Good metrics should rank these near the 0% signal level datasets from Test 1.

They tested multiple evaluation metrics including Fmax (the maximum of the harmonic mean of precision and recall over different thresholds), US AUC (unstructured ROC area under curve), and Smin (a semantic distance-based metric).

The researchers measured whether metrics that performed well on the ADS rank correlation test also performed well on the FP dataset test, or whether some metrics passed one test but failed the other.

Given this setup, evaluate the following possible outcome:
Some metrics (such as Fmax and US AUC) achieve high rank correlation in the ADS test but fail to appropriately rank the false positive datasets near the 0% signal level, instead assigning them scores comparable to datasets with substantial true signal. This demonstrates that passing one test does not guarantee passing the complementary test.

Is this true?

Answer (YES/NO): YES